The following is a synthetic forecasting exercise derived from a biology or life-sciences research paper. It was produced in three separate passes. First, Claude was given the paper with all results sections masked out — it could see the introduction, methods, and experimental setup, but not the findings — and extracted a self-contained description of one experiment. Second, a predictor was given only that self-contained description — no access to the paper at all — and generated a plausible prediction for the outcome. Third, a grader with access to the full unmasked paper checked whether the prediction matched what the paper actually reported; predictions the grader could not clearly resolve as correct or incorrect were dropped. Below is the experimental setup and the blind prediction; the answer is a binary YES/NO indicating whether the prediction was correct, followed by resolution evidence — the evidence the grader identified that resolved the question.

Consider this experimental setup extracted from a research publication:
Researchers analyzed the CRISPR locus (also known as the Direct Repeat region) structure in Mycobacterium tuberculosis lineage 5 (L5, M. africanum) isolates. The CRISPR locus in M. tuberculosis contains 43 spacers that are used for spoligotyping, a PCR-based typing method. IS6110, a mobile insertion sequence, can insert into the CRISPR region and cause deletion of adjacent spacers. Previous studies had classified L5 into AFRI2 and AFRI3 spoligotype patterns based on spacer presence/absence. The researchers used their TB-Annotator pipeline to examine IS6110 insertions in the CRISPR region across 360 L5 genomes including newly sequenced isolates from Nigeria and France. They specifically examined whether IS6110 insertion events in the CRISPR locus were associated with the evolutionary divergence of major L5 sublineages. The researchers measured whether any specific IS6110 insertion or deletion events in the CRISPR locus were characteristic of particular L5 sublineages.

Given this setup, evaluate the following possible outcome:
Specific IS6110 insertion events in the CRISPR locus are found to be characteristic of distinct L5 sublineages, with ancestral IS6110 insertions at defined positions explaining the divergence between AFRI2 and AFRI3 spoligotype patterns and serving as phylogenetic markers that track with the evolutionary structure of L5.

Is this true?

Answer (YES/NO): NO